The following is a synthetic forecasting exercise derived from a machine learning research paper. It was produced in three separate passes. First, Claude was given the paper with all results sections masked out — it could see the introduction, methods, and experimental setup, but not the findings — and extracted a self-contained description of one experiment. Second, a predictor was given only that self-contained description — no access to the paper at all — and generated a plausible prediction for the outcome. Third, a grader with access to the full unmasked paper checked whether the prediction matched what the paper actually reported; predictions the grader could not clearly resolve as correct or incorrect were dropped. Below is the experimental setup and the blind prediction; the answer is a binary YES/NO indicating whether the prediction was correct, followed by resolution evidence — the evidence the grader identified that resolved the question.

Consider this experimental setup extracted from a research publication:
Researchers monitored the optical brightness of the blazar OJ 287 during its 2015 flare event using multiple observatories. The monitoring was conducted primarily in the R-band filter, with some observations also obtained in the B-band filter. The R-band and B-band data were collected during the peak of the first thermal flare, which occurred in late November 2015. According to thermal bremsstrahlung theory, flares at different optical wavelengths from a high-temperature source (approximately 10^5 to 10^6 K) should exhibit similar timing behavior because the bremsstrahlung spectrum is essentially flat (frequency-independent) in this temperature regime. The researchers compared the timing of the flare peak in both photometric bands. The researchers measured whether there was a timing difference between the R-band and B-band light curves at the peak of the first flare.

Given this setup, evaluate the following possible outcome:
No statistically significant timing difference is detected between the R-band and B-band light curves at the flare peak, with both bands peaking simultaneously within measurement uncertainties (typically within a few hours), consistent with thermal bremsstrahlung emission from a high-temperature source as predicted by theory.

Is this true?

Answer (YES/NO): YES